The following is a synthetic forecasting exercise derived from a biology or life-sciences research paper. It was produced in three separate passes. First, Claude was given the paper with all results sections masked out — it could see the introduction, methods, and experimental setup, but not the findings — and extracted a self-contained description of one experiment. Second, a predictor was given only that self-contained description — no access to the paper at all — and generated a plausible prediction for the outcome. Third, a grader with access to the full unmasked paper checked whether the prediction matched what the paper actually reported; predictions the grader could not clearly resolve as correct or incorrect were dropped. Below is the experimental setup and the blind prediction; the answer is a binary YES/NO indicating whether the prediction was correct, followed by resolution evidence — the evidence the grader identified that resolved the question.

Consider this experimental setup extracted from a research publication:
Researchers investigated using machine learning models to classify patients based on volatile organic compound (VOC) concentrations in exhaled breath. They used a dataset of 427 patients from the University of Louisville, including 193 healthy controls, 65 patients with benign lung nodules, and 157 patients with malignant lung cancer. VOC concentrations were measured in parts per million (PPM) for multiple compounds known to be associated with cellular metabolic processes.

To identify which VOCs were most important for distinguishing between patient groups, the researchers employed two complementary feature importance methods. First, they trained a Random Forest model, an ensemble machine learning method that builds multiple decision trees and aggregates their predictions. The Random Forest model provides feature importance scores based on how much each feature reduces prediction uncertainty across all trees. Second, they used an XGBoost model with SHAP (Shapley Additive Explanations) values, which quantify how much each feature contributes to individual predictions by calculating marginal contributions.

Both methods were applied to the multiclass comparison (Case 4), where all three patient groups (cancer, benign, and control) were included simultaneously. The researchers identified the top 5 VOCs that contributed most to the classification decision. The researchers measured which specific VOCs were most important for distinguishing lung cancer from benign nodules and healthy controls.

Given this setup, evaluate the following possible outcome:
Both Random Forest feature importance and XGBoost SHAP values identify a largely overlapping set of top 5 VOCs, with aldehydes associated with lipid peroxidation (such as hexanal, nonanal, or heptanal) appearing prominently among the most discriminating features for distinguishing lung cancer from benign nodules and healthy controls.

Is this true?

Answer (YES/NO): NO